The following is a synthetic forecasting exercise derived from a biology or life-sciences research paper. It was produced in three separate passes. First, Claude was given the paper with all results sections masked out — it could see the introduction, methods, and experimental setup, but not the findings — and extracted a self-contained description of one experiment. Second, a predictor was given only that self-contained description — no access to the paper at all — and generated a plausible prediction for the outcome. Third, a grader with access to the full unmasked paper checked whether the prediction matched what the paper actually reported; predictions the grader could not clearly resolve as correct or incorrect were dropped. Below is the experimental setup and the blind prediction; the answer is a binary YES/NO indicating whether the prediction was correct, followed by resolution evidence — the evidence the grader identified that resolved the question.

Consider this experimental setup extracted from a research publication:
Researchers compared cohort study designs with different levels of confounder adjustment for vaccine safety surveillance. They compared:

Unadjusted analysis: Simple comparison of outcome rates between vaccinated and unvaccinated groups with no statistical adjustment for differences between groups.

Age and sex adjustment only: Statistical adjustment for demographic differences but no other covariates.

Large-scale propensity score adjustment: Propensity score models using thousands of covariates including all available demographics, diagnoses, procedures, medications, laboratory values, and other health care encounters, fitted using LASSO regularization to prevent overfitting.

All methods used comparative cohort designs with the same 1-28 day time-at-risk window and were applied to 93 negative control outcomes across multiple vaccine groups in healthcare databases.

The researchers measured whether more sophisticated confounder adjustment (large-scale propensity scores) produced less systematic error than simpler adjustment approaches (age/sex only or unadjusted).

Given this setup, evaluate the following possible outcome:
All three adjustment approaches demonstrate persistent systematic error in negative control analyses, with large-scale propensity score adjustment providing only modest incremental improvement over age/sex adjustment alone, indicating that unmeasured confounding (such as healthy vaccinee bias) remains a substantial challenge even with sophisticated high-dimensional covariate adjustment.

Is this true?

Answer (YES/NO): YES